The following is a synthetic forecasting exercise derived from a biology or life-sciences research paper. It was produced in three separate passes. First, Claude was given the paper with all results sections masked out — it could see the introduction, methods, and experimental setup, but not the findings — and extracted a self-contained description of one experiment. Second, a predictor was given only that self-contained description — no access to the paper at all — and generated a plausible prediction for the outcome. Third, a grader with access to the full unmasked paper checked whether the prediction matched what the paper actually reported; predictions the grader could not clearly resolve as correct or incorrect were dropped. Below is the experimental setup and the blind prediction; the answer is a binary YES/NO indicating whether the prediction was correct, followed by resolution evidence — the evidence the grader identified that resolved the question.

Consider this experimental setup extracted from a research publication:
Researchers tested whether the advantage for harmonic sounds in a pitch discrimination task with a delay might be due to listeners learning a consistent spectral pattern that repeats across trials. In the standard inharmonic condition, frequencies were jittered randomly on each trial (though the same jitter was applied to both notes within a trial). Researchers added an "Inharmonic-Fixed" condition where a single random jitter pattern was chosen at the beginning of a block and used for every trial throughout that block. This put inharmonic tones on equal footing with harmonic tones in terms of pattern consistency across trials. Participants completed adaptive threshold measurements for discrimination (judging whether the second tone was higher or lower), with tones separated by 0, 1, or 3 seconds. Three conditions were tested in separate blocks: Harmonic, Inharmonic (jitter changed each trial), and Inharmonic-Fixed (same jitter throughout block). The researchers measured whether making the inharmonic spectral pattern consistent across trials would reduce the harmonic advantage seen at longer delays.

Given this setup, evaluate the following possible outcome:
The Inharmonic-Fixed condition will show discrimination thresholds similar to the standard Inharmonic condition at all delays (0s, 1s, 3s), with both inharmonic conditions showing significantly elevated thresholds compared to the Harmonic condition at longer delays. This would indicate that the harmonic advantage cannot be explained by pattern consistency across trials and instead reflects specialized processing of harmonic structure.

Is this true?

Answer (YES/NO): YES